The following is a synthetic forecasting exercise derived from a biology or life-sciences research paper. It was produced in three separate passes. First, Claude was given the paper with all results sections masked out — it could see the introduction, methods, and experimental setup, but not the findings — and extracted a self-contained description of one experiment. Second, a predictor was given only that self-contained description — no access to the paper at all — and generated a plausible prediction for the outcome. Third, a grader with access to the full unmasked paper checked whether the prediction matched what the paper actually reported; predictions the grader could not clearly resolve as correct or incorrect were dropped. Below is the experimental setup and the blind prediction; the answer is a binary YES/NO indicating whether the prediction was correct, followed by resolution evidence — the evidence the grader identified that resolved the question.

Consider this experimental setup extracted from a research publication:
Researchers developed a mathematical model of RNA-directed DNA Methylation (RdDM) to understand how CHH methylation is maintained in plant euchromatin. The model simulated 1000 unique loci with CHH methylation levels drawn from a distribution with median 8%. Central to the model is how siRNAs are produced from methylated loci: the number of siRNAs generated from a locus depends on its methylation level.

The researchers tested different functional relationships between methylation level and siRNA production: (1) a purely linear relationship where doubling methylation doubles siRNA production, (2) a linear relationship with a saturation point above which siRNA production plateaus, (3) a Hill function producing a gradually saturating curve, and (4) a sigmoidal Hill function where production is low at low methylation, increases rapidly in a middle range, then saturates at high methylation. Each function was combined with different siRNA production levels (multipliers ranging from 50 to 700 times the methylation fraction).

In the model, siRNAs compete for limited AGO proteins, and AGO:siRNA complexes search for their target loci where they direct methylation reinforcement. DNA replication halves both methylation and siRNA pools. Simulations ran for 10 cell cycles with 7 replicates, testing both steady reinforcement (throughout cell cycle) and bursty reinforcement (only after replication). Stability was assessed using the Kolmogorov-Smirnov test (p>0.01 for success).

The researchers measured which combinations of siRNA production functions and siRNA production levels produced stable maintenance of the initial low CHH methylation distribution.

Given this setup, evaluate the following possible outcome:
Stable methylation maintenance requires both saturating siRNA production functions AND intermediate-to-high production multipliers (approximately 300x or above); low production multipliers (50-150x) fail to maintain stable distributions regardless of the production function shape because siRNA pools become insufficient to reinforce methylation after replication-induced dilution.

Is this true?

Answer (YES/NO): NO